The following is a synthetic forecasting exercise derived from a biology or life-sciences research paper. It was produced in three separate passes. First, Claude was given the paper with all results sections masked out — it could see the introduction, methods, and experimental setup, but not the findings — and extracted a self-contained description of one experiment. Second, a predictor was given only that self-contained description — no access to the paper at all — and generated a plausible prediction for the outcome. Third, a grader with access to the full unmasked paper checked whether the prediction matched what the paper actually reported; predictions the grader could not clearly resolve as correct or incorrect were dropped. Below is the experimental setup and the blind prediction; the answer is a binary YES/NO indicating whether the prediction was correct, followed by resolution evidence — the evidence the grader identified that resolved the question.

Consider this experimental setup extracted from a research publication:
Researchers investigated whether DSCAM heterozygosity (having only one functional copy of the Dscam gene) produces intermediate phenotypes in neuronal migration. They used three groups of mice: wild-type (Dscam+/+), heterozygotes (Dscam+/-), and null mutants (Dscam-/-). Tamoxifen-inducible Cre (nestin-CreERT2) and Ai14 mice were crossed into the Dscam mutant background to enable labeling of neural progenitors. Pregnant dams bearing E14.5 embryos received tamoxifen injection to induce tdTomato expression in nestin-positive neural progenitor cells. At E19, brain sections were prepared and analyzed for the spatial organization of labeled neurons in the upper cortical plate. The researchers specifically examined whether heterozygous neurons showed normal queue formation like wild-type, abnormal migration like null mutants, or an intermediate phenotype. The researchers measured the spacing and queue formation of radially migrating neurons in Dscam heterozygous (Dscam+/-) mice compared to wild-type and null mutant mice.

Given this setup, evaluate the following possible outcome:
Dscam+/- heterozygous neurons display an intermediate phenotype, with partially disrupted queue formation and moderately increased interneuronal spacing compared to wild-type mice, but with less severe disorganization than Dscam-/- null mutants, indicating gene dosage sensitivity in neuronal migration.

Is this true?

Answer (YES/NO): NO